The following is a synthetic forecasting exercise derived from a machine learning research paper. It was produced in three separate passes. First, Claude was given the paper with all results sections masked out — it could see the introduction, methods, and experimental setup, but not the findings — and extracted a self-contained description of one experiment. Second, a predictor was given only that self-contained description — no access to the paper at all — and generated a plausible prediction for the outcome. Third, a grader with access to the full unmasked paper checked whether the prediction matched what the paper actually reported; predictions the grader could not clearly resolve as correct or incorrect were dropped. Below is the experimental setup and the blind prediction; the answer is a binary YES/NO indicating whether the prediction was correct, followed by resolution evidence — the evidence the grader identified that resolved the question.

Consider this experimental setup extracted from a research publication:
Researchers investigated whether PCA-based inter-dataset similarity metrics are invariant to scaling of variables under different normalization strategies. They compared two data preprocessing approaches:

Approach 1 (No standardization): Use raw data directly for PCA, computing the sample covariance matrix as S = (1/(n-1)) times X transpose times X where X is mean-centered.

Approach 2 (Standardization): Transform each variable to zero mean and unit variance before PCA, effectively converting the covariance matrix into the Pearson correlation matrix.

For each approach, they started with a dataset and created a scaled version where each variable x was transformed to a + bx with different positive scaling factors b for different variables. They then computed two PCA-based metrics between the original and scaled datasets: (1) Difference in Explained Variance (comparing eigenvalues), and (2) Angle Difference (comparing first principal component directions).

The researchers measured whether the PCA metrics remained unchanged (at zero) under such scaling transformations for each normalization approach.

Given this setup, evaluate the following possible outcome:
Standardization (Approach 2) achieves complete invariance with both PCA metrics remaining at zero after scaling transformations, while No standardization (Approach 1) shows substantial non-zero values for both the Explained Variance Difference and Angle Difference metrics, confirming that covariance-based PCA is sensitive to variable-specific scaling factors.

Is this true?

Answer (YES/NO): YES